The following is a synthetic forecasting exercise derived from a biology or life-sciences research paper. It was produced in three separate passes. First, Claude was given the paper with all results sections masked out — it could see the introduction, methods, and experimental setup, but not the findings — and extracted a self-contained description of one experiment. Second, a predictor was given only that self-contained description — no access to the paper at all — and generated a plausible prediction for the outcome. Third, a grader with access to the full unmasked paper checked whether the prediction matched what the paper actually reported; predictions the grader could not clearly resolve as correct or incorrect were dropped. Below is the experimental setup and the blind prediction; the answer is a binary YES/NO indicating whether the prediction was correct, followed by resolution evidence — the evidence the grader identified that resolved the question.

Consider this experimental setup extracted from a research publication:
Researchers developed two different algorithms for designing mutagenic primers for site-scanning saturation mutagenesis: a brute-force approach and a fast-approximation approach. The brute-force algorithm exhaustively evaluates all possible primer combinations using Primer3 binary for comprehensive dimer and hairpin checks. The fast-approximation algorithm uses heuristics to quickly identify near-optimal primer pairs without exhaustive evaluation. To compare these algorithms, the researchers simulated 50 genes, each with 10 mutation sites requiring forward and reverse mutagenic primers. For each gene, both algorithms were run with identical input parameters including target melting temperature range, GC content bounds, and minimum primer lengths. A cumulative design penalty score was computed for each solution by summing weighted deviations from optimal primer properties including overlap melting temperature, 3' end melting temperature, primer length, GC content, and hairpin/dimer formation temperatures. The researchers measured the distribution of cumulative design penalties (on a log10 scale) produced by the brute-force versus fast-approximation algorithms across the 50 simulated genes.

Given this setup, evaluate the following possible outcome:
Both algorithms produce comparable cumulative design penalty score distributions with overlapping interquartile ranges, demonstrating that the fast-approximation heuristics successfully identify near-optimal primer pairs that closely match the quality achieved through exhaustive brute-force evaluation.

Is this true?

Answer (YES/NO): NO